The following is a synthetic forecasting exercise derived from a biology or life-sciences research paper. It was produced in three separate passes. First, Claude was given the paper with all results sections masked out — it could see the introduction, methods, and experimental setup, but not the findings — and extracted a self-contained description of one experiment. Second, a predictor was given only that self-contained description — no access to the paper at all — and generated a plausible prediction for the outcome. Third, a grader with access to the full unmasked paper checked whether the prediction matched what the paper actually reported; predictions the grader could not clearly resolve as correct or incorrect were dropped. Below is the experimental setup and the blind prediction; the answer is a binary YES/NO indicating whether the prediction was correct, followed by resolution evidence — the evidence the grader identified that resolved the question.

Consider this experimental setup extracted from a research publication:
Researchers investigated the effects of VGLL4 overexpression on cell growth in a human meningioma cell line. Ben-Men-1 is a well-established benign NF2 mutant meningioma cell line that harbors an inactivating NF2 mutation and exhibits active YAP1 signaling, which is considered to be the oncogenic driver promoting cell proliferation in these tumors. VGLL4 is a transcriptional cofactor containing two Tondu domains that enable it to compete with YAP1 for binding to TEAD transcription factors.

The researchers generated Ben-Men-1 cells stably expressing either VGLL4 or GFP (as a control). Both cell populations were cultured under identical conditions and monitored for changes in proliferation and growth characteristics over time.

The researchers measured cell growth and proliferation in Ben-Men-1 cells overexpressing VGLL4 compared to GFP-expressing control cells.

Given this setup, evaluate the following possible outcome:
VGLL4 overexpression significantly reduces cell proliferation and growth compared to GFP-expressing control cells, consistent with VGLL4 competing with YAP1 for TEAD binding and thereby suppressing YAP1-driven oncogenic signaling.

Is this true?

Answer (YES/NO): YES